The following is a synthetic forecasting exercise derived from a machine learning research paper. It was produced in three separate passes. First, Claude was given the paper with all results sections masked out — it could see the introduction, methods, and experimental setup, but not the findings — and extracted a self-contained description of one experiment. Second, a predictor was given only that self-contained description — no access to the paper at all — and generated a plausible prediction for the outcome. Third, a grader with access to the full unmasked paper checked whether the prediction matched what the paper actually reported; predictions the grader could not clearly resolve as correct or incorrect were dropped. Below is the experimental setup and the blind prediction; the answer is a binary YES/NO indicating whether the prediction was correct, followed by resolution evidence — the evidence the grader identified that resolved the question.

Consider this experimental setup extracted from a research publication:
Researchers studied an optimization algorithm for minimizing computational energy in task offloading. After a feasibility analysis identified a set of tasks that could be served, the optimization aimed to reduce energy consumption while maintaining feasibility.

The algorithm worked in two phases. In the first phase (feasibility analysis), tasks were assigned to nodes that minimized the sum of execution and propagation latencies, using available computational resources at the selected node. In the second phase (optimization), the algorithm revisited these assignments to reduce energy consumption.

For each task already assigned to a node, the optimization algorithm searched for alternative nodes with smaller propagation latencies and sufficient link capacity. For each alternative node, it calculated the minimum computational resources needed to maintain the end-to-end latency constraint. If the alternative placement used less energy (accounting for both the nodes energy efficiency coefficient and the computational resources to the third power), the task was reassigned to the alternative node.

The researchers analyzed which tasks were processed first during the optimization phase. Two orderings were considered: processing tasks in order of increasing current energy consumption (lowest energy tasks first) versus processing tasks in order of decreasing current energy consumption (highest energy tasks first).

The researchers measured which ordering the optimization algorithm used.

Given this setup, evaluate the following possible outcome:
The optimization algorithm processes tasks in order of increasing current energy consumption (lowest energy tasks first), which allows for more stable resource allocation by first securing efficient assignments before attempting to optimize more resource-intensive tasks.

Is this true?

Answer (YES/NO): YES